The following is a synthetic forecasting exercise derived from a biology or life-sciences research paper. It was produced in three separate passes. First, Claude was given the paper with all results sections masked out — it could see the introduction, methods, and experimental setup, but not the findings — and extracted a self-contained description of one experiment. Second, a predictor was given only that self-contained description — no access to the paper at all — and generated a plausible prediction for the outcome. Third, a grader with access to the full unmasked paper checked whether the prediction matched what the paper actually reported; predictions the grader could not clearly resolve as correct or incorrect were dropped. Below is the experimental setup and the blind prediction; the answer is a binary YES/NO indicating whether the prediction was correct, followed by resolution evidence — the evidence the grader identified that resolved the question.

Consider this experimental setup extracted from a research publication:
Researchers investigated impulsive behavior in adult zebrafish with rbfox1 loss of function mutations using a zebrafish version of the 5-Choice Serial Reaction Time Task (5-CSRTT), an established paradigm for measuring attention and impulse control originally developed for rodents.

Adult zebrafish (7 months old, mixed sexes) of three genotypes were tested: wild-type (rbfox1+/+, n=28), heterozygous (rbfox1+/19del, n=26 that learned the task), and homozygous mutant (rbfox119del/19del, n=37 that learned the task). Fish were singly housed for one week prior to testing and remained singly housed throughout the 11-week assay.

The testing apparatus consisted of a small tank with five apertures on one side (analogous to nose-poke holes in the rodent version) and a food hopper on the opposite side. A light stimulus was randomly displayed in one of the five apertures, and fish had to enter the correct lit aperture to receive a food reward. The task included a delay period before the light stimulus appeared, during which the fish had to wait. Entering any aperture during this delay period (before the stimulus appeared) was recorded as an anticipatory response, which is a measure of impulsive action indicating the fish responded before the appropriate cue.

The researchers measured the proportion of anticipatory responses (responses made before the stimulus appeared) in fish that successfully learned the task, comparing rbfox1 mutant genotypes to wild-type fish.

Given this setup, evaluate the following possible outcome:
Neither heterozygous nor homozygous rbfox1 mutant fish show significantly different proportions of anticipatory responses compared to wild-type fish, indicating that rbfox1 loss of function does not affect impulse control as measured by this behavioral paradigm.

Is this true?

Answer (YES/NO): NO